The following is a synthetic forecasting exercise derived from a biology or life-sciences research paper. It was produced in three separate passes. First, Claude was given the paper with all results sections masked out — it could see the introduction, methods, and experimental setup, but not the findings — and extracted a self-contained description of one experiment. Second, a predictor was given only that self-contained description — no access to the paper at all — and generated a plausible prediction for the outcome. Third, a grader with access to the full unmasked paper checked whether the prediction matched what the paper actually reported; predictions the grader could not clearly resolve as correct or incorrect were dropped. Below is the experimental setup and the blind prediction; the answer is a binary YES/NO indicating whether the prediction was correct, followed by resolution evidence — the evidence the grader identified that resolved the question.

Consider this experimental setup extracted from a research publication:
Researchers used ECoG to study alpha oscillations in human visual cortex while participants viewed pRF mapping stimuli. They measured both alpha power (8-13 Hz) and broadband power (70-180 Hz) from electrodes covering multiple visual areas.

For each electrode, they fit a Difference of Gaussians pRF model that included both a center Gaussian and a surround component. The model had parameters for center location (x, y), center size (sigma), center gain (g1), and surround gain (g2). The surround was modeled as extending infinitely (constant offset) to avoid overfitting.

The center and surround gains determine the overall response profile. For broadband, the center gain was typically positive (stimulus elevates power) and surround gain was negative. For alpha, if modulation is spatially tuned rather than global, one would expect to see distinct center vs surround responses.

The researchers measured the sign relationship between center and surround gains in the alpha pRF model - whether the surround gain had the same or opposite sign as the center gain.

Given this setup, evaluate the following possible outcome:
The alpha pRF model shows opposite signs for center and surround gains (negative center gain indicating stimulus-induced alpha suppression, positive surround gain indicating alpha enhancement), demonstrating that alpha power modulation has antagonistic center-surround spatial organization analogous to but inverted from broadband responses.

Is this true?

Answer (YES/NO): YES